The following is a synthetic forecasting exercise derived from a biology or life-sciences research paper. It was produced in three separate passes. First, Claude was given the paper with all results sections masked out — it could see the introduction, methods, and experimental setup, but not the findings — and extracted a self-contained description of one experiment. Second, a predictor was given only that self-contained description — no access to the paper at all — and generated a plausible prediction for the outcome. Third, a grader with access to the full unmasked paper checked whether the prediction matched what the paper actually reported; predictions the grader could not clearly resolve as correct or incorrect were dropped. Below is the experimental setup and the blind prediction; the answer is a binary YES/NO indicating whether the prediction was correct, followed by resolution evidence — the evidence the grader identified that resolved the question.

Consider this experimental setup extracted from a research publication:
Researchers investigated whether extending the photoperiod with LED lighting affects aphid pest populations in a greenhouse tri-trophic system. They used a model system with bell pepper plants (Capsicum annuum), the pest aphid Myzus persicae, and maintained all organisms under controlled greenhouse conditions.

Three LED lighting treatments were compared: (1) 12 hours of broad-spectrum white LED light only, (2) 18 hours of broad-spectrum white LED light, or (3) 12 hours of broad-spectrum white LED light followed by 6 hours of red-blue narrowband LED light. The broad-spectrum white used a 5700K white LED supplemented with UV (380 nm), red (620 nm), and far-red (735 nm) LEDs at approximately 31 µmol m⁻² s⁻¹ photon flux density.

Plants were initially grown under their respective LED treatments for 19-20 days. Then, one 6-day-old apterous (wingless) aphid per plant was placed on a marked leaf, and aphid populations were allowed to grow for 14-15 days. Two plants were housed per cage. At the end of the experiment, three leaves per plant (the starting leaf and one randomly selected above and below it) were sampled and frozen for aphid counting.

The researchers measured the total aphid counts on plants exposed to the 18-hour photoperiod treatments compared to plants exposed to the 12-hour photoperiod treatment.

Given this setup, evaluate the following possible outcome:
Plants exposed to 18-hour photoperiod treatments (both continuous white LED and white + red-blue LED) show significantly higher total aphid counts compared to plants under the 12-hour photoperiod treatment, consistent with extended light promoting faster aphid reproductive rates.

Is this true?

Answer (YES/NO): NO